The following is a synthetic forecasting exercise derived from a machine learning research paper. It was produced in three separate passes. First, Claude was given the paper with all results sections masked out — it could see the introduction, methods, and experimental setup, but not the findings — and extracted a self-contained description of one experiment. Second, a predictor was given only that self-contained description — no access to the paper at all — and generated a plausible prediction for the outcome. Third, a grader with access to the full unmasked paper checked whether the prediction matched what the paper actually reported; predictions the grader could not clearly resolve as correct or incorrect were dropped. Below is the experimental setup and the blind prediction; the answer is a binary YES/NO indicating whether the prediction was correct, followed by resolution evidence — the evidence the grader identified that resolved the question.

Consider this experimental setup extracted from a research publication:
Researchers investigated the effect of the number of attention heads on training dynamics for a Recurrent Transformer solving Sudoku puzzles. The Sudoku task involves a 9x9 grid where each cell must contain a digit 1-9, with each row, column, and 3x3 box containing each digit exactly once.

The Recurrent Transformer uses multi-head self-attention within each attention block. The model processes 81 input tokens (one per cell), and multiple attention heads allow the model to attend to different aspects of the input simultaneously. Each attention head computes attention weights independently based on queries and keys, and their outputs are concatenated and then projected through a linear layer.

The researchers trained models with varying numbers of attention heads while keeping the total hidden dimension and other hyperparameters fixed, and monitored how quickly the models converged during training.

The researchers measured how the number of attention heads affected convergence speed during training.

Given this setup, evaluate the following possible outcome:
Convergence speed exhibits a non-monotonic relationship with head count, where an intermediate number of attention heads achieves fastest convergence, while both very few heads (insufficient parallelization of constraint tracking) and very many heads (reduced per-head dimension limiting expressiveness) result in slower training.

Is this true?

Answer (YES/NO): NO